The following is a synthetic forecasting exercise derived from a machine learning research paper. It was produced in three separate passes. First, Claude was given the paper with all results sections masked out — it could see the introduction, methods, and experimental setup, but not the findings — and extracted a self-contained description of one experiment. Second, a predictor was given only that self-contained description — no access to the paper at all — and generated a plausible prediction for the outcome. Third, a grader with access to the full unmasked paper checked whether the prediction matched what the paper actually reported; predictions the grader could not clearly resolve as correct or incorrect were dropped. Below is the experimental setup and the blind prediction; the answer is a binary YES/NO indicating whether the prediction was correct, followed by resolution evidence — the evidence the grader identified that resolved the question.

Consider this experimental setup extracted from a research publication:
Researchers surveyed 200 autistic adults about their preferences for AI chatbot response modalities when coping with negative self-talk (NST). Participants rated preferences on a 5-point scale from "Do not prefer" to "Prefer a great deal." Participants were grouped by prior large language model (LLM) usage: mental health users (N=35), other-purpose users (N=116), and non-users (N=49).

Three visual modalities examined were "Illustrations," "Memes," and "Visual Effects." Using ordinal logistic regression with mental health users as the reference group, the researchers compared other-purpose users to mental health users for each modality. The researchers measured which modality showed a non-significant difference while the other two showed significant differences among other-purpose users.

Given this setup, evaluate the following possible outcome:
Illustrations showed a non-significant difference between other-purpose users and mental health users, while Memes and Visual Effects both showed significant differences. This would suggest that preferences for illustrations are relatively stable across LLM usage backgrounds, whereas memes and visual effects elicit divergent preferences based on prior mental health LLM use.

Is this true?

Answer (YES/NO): NO